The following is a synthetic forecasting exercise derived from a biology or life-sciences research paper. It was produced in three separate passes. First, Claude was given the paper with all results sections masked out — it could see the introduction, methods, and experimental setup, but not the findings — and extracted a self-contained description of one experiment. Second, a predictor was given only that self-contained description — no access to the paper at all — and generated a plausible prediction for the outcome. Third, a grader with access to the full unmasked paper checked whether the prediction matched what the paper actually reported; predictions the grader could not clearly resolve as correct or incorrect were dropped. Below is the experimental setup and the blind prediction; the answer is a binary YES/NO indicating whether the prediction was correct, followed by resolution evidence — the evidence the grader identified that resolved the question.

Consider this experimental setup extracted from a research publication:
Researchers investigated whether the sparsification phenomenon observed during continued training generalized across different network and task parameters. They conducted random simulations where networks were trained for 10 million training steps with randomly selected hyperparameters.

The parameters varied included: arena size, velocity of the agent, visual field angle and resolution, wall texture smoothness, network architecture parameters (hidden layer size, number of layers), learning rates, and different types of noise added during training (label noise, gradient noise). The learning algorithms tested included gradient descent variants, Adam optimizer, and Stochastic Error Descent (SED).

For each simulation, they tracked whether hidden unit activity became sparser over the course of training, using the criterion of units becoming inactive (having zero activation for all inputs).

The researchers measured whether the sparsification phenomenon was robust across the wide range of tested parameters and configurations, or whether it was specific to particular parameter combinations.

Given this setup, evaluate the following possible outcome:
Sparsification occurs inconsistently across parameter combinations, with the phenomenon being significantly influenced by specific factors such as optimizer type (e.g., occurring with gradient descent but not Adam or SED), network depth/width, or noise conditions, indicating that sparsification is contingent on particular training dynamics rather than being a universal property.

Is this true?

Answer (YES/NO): NO